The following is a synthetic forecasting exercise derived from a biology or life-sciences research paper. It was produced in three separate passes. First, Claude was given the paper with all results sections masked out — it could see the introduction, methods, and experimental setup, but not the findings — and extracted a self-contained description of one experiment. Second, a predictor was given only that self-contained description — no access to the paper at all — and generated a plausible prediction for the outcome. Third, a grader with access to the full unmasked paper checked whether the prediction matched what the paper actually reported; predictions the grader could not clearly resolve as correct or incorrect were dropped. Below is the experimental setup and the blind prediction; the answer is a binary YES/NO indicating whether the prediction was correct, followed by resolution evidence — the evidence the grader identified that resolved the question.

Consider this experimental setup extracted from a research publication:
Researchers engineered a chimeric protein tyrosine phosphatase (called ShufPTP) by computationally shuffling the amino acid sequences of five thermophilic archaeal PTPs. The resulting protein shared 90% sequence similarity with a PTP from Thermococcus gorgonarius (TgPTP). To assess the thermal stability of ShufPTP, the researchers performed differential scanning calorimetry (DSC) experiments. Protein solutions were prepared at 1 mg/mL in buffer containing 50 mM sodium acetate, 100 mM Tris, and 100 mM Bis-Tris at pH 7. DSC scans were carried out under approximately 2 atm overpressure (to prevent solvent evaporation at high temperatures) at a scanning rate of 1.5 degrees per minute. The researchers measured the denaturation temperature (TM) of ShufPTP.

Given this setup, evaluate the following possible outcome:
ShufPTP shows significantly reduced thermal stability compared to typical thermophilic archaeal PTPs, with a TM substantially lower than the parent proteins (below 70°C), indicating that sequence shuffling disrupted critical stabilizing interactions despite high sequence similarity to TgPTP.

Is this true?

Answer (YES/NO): NO